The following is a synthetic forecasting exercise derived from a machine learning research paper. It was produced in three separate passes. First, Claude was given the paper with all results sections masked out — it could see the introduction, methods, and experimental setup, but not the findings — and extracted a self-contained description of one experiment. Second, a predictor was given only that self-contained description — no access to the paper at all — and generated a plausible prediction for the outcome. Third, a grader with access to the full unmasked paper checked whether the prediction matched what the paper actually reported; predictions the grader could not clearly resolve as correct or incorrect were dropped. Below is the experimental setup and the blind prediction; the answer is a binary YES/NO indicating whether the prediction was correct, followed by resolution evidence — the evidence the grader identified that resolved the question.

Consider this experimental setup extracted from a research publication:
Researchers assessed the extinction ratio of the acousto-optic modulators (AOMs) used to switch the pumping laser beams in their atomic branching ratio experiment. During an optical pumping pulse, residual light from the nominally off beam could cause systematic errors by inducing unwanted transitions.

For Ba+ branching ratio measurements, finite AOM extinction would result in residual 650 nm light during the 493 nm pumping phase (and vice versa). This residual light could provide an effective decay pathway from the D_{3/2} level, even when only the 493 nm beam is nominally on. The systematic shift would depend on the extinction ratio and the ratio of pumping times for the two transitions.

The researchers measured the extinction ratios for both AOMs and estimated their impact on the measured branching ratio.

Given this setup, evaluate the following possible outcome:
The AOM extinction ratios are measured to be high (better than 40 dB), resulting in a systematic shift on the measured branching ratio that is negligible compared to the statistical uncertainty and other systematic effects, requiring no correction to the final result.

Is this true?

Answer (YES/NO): YES